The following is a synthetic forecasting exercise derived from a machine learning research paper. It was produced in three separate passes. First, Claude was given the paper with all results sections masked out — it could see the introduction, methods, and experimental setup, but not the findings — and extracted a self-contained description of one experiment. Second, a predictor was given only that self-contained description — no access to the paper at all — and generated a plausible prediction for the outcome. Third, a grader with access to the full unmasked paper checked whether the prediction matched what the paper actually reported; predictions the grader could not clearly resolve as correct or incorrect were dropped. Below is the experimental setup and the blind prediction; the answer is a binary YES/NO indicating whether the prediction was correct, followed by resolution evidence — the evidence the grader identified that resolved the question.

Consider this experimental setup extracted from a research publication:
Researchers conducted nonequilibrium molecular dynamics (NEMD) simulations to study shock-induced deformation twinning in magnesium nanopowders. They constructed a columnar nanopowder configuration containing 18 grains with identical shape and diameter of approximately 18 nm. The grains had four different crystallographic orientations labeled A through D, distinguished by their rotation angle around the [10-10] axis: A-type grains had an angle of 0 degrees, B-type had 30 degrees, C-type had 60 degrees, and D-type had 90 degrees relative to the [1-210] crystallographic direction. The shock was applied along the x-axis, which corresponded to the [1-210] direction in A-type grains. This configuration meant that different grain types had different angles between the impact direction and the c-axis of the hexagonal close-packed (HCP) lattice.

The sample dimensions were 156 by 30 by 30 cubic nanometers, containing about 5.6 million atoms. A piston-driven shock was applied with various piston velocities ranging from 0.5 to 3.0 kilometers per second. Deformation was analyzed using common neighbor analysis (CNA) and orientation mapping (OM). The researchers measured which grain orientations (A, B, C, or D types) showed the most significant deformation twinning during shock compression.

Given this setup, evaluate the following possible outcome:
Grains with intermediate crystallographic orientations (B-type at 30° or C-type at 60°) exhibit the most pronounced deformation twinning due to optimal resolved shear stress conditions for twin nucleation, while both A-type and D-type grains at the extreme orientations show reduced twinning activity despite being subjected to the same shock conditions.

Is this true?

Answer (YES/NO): NO